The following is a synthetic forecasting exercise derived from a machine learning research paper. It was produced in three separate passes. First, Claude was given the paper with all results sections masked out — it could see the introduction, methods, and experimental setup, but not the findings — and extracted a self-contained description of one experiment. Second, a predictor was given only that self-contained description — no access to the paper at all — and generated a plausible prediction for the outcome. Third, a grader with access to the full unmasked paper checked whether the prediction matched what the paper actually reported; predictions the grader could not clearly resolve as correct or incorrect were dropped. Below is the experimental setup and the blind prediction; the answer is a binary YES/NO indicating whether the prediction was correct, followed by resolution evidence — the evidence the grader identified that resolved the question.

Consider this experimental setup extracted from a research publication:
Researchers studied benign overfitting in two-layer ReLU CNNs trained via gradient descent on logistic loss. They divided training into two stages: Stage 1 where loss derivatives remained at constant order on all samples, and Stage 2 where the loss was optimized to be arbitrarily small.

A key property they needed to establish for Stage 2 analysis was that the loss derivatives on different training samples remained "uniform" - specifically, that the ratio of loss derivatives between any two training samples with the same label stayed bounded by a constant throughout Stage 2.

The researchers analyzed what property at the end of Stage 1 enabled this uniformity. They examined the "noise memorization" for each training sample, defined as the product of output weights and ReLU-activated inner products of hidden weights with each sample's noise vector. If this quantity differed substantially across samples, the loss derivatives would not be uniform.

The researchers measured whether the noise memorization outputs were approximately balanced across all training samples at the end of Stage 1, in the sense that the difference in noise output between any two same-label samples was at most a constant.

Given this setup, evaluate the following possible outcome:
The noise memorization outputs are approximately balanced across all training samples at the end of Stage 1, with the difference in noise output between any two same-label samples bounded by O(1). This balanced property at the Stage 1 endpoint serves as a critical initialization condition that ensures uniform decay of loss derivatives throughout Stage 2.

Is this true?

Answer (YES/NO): YES